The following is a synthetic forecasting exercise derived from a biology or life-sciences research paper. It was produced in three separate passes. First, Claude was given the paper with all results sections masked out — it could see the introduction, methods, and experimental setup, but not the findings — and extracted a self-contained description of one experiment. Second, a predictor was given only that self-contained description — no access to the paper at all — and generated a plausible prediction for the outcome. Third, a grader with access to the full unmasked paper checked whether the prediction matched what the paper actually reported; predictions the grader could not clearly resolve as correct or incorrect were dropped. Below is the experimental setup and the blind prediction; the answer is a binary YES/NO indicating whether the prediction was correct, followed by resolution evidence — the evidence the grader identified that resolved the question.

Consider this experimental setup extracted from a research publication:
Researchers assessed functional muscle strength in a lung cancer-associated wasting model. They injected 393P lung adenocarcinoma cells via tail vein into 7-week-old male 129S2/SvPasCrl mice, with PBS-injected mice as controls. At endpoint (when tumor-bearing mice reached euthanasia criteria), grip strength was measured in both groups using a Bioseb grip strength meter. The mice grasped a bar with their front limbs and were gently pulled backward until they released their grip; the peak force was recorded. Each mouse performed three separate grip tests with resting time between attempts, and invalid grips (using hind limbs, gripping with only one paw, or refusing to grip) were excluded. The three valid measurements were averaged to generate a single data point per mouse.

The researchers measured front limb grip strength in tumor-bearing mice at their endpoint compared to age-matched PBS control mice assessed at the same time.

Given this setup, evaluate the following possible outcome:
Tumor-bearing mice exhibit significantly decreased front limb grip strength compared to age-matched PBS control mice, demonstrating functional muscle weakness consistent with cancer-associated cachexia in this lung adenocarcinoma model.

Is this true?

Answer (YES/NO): NO